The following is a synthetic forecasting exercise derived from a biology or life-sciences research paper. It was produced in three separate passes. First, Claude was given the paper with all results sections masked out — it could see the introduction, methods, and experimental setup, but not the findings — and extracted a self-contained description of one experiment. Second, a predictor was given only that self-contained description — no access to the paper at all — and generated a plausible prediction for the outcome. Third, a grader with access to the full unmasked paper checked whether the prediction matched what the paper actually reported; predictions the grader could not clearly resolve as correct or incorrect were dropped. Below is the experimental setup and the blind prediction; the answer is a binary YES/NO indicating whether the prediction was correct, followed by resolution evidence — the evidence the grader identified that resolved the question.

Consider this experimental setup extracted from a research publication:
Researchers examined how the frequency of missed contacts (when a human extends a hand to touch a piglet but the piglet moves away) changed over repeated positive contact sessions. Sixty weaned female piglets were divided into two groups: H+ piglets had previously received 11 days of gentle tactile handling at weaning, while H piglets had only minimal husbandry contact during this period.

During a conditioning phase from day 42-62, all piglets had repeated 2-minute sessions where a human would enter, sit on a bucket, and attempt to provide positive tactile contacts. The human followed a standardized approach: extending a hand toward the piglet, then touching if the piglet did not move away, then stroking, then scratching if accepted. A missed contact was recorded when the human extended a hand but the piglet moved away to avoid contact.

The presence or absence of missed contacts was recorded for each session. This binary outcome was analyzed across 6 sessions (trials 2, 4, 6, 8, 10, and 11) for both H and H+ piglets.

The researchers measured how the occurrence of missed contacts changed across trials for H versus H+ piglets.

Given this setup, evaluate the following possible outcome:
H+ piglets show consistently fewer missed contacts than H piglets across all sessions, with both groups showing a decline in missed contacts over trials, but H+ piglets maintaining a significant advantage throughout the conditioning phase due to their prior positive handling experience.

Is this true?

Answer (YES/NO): NO